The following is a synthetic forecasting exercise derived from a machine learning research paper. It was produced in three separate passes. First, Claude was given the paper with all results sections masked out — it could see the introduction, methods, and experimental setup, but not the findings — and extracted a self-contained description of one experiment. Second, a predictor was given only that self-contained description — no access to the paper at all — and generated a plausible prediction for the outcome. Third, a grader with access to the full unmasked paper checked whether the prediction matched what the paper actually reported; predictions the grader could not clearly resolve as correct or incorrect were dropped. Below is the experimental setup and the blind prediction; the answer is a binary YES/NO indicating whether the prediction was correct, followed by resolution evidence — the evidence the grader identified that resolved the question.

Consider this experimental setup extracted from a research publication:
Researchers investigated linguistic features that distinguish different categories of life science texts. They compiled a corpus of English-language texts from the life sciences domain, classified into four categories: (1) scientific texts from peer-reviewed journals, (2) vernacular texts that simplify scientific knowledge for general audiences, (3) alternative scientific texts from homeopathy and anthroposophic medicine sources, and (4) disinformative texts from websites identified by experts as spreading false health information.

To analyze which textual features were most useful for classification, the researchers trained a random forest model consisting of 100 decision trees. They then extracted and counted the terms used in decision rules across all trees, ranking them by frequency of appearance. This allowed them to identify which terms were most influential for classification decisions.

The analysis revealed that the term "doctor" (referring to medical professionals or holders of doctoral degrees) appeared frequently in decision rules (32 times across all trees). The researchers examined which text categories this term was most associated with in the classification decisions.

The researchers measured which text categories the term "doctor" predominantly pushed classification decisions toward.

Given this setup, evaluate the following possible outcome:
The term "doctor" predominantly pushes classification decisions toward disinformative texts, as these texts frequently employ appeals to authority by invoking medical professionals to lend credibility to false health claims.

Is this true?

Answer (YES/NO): NO